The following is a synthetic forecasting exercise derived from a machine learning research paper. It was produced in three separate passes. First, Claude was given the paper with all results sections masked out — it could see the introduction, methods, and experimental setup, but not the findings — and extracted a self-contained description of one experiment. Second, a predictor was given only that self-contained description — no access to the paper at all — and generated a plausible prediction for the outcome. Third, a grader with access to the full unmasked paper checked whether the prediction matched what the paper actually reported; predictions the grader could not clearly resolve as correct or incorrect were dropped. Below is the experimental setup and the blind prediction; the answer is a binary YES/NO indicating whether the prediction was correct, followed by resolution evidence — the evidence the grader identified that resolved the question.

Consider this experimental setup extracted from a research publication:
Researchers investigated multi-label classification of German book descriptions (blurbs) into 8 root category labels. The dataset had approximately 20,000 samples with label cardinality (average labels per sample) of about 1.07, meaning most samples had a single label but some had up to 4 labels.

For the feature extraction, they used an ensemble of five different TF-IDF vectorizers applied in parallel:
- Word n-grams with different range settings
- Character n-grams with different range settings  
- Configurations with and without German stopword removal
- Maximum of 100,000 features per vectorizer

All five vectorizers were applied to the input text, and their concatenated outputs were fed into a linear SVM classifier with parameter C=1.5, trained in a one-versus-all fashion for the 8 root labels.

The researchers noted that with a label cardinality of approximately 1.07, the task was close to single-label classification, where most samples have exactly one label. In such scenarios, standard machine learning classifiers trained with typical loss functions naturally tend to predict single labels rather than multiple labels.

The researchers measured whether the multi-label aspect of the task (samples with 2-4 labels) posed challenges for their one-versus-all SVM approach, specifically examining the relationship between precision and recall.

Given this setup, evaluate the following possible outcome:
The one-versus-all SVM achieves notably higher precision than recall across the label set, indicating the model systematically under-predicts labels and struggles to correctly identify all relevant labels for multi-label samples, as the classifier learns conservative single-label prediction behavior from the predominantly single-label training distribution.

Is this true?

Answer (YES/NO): YES